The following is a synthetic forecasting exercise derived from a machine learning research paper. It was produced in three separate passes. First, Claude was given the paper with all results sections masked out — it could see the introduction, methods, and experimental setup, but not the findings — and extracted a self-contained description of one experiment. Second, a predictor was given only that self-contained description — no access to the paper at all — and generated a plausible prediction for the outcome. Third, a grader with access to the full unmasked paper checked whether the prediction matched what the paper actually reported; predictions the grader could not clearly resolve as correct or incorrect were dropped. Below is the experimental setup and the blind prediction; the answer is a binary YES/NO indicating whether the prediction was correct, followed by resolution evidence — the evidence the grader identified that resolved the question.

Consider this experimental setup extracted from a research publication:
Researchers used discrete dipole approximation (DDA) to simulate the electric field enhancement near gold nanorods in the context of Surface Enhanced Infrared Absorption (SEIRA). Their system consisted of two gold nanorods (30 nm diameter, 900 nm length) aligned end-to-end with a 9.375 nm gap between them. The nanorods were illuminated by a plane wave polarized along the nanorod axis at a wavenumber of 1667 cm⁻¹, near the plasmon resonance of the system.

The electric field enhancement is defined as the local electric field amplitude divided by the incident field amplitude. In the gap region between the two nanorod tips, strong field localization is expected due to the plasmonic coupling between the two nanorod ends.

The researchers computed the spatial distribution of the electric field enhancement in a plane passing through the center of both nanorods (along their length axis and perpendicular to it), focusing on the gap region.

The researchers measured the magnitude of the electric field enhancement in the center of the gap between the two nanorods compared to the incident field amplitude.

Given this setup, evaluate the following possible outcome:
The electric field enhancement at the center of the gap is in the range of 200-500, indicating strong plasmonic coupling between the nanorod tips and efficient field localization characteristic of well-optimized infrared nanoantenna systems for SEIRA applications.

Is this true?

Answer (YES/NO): NO